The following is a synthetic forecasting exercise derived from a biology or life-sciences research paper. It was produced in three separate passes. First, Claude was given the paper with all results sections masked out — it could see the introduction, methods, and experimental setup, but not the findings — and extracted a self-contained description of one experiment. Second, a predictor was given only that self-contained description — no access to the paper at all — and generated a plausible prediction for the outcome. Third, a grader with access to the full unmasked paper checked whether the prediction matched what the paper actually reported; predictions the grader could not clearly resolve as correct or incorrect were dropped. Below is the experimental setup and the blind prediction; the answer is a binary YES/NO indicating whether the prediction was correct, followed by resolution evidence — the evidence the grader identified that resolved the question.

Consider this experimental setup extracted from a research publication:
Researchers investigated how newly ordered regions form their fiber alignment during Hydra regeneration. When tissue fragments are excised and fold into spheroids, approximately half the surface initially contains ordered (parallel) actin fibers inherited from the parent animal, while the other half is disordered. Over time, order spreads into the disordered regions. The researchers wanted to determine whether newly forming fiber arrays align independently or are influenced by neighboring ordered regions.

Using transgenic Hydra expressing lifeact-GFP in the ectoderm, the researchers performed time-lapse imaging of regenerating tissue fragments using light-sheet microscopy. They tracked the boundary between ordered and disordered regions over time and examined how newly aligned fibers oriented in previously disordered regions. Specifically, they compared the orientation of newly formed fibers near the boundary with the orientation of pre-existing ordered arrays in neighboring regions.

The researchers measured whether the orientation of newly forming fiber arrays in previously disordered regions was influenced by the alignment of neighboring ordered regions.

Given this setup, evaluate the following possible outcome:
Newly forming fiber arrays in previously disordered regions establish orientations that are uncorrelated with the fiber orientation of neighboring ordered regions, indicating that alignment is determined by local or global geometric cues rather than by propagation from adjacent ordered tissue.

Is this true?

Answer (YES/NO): NO